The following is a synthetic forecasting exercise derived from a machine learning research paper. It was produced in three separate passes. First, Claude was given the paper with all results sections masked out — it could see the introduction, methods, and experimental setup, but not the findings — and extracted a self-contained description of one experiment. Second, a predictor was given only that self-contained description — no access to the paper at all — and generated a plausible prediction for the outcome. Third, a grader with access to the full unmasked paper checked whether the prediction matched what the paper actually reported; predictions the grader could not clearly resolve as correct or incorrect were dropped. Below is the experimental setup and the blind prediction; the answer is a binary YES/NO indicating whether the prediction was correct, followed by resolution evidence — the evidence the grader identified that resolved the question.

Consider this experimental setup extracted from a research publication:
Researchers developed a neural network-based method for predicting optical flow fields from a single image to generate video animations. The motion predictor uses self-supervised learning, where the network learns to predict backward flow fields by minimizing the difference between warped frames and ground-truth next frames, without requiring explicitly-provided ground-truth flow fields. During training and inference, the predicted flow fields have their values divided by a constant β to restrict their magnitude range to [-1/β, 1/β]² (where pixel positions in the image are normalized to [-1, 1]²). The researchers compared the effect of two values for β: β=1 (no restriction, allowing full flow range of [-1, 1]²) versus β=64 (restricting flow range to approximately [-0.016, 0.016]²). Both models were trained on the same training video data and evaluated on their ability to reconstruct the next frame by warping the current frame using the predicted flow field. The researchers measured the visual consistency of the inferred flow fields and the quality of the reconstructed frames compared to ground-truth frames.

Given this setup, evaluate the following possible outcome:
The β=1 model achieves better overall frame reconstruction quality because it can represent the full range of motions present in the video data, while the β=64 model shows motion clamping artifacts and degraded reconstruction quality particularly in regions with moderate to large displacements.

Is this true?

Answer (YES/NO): NO